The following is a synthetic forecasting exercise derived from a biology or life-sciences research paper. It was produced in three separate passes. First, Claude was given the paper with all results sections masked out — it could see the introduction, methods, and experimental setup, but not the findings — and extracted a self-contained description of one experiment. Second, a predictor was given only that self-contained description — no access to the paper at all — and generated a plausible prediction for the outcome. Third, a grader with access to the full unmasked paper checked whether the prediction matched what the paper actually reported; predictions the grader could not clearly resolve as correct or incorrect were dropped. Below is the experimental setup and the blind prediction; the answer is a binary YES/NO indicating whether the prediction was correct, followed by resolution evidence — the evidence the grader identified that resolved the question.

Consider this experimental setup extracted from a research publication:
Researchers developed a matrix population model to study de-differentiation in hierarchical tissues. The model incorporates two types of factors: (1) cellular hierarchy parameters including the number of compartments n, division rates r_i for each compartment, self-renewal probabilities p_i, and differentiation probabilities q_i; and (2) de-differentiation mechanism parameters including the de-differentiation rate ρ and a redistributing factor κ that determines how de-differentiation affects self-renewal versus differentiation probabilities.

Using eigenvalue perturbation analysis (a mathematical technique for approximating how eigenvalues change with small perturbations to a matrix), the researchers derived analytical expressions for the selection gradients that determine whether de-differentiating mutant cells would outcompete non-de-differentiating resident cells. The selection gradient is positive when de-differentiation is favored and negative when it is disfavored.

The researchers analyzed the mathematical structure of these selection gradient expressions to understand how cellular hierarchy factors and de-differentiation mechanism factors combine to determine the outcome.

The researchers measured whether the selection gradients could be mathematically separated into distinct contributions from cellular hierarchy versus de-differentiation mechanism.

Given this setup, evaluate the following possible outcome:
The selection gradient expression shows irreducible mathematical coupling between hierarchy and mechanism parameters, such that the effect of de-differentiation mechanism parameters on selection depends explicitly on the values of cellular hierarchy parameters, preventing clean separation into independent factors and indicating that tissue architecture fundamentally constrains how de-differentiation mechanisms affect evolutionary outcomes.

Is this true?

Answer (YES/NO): NO